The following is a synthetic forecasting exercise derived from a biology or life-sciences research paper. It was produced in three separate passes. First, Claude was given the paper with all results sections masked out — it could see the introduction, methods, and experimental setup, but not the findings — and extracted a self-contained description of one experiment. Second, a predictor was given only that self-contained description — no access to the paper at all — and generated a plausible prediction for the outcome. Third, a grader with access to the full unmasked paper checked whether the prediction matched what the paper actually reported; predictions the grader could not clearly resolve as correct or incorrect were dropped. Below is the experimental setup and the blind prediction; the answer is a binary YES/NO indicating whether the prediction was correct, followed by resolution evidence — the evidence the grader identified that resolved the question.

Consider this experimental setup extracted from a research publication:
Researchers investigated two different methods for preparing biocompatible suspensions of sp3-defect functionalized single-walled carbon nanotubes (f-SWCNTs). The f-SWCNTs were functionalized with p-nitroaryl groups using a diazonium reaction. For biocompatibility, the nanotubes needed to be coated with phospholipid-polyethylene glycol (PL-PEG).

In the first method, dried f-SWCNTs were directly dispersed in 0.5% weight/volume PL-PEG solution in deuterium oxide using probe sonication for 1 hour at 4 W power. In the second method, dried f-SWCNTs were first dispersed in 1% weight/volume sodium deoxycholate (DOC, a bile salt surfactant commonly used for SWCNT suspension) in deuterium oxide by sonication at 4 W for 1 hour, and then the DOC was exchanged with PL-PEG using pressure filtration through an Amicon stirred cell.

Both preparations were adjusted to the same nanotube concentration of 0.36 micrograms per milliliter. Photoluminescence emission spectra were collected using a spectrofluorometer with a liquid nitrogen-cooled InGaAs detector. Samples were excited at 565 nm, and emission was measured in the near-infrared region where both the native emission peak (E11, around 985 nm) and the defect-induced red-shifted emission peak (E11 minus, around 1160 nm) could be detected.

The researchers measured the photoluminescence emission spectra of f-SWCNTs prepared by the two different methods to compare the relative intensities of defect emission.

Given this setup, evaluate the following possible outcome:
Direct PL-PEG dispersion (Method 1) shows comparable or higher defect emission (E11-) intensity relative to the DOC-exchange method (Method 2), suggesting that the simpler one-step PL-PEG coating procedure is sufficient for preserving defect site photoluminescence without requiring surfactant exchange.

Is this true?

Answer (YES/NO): NO